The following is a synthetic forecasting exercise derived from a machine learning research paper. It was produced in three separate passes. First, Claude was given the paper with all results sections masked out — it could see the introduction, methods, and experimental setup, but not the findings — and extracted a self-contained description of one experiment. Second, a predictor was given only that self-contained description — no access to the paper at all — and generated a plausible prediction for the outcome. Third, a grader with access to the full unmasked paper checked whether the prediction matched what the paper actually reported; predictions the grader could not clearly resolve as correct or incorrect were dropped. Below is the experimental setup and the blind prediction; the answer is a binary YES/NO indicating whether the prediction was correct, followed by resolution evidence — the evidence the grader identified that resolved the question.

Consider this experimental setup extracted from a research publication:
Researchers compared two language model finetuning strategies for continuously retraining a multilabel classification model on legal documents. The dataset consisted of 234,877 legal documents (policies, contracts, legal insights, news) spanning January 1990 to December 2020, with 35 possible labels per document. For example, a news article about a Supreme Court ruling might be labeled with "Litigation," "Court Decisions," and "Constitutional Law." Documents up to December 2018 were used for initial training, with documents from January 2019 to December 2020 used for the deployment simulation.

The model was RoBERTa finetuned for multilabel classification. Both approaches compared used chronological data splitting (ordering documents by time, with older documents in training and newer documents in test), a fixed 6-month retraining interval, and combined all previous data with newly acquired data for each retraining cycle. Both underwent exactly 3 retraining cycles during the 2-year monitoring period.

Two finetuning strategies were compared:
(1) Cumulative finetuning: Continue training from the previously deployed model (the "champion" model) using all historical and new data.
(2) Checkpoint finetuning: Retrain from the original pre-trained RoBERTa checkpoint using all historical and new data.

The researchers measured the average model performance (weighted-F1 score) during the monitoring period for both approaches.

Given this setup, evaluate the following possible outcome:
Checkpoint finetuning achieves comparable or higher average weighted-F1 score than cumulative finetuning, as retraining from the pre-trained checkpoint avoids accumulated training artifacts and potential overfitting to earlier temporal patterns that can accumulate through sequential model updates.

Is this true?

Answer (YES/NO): NO